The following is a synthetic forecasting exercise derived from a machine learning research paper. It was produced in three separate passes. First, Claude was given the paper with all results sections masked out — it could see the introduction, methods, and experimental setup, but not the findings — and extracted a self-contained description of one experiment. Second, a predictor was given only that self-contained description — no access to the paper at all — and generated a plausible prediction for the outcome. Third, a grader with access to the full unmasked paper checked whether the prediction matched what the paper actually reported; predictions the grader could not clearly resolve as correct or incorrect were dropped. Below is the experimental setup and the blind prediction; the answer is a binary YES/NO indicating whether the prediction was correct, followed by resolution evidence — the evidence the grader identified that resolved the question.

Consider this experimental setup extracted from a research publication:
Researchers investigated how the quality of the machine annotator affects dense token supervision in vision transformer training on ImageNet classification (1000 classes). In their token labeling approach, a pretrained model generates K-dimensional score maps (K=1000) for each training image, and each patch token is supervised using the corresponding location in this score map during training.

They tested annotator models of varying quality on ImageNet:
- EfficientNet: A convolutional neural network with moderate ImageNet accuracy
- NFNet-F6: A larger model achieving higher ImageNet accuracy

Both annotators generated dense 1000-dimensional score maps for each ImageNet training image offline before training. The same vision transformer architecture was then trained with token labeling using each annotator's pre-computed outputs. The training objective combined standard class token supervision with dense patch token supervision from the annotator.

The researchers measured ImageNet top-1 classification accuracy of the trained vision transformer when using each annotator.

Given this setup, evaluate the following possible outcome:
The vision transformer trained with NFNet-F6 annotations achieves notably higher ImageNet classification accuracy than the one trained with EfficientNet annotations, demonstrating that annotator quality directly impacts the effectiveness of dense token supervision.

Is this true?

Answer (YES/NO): YES